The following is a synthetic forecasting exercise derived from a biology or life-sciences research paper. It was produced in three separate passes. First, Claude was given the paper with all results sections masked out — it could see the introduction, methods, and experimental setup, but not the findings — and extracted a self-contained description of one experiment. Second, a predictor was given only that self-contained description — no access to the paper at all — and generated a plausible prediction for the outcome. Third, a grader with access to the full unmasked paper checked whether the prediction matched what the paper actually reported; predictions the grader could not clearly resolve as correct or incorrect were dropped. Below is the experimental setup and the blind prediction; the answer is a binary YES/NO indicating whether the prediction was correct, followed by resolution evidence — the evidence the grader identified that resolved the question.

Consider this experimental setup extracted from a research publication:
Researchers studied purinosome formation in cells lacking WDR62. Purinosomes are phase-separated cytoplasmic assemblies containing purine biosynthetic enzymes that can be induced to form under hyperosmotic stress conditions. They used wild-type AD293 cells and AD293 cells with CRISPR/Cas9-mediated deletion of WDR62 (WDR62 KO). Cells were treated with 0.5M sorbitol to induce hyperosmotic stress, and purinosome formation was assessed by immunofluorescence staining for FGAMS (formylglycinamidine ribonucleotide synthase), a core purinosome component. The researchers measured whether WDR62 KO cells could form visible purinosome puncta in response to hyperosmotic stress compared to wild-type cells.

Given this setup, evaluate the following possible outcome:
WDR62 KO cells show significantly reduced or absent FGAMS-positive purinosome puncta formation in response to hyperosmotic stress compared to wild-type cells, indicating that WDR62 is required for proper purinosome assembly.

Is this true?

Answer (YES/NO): NO